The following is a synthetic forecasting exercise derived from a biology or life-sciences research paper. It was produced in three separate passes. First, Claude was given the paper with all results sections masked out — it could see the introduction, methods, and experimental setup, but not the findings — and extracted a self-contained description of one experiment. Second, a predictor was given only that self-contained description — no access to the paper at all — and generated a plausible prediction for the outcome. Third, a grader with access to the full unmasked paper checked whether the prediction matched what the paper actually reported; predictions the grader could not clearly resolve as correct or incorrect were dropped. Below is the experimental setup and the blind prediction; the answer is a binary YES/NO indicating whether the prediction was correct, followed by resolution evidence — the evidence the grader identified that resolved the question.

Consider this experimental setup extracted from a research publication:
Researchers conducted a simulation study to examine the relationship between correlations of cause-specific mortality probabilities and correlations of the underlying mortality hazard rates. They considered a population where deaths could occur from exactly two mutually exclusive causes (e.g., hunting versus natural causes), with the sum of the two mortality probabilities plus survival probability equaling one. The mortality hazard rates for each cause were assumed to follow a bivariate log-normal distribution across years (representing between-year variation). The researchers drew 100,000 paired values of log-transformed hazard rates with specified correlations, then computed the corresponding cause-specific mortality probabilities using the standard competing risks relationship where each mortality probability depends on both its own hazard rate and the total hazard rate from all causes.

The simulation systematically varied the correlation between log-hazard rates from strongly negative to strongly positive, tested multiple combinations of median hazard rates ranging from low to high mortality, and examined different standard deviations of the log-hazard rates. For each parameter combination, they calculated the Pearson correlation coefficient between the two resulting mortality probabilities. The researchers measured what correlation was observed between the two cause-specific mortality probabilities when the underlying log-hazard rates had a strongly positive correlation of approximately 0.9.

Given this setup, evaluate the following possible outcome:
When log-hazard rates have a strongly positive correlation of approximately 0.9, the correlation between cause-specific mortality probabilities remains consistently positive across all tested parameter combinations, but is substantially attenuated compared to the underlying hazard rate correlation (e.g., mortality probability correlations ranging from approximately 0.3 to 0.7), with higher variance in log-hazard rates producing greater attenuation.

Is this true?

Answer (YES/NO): NO